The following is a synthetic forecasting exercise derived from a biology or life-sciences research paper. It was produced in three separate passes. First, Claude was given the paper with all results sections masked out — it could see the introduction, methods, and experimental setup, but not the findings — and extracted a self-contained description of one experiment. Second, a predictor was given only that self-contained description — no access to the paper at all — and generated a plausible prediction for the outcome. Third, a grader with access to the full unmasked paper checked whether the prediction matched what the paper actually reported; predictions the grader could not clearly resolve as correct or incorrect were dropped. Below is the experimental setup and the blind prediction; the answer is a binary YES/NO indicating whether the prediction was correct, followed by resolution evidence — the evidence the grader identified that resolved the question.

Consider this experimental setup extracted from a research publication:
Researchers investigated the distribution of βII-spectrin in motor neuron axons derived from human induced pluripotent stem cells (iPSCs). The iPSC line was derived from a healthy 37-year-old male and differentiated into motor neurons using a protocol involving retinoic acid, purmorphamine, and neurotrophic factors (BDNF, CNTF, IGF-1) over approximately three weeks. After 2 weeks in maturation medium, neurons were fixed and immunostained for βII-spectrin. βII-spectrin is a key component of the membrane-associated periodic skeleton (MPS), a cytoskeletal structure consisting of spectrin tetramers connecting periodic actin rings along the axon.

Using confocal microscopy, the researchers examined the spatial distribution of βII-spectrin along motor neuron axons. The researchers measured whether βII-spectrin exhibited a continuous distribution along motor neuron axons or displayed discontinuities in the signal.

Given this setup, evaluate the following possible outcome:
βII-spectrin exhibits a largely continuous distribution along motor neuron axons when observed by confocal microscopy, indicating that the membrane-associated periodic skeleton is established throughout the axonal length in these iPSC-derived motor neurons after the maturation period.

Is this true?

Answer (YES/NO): NO